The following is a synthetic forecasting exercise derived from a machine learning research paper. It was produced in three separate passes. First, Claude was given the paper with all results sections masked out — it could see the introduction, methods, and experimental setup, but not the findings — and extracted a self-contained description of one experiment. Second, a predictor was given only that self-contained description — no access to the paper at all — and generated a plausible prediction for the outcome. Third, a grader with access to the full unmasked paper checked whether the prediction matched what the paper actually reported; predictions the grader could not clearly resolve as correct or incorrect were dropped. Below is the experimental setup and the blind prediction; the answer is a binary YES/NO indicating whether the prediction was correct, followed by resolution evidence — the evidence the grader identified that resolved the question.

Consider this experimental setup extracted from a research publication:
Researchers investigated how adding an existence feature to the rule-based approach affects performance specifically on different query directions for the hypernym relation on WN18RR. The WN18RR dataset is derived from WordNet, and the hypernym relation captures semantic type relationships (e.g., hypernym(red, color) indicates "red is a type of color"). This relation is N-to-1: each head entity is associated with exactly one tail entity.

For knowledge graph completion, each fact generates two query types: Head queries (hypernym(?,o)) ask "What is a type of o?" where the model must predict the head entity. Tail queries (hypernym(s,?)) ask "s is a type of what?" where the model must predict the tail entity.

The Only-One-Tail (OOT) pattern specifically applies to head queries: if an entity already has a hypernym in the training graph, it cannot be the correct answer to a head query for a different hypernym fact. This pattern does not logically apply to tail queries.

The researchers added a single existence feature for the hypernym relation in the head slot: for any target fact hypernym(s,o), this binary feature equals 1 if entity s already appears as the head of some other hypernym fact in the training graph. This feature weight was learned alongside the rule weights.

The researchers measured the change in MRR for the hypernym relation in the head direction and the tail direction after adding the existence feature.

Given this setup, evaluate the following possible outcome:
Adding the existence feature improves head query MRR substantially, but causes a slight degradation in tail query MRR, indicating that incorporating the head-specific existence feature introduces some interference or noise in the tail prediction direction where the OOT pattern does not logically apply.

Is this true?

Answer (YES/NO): NO